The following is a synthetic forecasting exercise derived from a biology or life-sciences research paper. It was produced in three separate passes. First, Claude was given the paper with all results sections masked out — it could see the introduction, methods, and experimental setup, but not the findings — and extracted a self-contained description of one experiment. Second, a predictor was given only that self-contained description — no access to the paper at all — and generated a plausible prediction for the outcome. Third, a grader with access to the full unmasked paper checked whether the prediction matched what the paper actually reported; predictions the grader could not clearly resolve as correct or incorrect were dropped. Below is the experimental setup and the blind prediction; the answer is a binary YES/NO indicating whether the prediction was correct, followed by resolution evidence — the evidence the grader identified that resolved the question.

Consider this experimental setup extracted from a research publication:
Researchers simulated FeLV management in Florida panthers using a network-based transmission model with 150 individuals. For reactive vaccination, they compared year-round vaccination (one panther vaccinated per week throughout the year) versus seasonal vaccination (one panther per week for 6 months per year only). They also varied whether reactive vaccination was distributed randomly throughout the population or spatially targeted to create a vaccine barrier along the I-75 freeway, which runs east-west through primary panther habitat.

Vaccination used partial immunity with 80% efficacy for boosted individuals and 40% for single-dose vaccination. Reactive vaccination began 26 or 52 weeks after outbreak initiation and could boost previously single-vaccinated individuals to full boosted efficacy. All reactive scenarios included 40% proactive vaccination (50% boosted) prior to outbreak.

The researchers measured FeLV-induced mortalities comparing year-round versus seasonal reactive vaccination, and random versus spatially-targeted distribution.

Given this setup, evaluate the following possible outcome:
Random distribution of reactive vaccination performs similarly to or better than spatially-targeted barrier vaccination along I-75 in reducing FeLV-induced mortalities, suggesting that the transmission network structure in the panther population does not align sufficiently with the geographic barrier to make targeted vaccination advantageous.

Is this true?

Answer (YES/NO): YES